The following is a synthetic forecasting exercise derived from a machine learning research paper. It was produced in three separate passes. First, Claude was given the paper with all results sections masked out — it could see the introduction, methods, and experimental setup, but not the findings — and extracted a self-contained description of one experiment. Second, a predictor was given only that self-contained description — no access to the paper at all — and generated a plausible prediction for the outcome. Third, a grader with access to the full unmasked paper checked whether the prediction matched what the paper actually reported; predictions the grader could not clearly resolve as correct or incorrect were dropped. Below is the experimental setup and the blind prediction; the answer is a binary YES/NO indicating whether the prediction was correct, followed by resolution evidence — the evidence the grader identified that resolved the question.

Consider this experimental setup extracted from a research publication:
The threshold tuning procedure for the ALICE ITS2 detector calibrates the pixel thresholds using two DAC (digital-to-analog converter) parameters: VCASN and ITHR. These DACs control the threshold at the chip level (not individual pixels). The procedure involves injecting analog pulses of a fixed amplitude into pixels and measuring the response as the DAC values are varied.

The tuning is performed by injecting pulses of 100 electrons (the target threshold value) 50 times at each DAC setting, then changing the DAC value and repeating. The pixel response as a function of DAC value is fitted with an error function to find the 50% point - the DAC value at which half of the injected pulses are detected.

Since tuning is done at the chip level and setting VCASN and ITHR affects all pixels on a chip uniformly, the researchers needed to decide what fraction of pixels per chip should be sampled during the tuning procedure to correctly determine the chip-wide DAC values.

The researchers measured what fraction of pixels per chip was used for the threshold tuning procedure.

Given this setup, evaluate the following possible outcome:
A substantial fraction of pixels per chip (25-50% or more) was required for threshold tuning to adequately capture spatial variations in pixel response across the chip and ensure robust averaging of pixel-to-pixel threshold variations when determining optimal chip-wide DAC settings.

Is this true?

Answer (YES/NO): NO